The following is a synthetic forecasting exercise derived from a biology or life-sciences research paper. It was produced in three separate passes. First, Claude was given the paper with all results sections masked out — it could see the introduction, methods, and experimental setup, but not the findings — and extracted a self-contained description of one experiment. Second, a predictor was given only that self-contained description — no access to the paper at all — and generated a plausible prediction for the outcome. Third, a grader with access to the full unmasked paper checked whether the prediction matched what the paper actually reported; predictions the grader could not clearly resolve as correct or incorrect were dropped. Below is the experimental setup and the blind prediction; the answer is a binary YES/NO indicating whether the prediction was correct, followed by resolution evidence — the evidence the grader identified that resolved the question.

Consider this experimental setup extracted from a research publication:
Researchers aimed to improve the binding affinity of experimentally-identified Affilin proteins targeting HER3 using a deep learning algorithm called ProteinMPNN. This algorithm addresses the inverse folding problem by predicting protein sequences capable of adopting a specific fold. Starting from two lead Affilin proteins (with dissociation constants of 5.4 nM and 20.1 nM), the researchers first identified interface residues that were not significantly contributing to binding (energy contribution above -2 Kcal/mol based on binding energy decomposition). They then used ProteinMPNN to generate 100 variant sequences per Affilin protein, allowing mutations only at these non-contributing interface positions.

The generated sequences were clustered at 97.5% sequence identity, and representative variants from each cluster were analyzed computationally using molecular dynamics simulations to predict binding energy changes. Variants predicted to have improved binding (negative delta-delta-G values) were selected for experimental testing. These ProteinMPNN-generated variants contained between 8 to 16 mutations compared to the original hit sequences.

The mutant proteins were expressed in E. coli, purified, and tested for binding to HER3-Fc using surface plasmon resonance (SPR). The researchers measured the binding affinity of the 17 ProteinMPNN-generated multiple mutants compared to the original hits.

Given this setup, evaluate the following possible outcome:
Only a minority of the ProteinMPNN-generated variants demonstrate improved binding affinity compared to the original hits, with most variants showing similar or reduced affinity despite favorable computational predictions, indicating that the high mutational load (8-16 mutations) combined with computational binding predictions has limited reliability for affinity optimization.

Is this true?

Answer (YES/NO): NO